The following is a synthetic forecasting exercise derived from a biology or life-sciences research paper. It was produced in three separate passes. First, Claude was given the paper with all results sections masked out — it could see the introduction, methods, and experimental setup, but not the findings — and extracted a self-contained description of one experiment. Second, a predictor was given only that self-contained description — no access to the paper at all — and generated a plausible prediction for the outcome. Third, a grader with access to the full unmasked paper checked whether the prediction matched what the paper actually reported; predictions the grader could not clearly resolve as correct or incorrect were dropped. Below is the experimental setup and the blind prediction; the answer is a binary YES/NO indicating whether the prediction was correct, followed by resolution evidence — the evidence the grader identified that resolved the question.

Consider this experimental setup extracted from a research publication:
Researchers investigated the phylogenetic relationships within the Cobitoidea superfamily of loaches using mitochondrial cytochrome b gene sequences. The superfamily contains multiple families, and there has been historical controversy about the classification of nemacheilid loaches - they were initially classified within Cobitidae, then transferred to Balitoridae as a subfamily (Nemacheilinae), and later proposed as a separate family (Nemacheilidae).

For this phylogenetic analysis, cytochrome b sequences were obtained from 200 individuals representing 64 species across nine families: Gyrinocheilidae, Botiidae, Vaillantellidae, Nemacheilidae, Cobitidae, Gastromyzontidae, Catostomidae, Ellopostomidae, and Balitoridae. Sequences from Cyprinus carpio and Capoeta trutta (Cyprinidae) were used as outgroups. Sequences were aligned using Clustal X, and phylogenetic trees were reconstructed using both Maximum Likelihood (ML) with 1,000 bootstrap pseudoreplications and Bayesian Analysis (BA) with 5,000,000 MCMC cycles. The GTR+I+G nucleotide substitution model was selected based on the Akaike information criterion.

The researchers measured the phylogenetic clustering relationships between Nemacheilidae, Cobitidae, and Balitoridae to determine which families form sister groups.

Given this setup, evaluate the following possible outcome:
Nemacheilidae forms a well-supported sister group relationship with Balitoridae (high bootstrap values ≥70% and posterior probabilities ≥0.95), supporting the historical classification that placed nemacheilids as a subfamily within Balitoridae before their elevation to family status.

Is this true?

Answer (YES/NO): NO